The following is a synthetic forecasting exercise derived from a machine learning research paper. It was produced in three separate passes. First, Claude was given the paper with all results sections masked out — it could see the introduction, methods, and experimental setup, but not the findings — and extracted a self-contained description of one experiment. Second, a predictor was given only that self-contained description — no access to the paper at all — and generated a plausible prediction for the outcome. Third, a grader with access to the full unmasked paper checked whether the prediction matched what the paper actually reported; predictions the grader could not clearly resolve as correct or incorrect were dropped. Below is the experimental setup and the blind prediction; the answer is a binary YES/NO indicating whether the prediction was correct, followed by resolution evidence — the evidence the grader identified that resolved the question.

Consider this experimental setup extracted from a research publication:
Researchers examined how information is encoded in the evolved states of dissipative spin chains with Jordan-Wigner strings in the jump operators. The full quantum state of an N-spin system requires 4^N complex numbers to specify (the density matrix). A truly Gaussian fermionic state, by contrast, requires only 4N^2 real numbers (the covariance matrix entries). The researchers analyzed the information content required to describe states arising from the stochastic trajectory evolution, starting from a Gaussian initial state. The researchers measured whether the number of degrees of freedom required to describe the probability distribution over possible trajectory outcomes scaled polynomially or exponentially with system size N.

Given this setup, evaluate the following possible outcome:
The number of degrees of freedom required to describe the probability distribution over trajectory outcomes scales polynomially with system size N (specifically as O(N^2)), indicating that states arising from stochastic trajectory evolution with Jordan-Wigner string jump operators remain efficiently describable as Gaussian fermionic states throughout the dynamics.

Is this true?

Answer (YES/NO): NO